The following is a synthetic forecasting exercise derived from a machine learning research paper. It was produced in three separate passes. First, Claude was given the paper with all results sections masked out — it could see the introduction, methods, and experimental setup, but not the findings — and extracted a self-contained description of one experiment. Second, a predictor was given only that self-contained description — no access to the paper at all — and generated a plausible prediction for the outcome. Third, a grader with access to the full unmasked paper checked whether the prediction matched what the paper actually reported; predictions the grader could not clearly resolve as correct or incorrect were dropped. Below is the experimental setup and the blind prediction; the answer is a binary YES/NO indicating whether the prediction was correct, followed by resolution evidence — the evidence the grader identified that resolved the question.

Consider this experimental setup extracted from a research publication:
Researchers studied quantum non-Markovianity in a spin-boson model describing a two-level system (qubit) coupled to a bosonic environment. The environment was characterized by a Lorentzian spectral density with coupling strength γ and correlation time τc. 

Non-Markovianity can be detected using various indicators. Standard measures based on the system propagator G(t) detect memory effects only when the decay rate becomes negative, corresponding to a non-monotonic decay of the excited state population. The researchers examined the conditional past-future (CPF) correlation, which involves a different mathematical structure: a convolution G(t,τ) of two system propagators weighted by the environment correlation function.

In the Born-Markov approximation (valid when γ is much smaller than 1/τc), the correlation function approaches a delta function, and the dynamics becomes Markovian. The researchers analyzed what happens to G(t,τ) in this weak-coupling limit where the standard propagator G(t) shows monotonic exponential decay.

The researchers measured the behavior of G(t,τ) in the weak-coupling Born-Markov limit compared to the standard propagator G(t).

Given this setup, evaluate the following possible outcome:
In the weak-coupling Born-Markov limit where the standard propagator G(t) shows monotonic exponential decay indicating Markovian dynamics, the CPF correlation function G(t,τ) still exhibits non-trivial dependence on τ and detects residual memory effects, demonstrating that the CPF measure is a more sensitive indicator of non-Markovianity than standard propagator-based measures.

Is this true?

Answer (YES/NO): YES